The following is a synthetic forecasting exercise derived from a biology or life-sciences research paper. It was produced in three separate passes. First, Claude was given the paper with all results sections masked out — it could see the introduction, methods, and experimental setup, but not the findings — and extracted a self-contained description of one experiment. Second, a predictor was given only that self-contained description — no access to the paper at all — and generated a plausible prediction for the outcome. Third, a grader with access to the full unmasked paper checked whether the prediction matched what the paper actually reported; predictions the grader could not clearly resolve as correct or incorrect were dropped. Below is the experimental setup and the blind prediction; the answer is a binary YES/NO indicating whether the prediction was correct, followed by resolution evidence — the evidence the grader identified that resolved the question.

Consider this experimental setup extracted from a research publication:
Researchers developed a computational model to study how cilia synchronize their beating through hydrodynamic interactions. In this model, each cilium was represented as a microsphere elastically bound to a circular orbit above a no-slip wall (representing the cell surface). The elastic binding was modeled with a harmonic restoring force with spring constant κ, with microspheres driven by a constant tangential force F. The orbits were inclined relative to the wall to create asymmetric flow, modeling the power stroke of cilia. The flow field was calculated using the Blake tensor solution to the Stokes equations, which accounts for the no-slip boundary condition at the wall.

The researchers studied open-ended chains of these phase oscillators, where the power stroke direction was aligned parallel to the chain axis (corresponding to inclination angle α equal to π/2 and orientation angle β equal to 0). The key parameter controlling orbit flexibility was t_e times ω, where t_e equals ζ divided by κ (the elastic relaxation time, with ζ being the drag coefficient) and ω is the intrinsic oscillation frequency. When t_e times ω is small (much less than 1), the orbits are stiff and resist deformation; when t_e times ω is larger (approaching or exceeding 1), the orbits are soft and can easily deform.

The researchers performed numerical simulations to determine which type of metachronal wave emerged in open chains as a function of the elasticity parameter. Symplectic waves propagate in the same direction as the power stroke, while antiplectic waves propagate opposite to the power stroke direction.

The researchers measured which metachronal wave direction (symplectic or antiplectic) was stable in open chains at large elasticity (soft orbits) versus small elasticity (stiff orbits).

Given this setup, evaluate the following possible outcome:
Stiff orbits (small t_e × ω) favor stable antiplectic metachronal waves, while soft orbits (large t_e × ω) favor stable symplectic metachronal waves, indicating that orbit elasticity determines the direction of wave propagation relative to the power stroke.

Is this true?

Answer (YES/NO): YES